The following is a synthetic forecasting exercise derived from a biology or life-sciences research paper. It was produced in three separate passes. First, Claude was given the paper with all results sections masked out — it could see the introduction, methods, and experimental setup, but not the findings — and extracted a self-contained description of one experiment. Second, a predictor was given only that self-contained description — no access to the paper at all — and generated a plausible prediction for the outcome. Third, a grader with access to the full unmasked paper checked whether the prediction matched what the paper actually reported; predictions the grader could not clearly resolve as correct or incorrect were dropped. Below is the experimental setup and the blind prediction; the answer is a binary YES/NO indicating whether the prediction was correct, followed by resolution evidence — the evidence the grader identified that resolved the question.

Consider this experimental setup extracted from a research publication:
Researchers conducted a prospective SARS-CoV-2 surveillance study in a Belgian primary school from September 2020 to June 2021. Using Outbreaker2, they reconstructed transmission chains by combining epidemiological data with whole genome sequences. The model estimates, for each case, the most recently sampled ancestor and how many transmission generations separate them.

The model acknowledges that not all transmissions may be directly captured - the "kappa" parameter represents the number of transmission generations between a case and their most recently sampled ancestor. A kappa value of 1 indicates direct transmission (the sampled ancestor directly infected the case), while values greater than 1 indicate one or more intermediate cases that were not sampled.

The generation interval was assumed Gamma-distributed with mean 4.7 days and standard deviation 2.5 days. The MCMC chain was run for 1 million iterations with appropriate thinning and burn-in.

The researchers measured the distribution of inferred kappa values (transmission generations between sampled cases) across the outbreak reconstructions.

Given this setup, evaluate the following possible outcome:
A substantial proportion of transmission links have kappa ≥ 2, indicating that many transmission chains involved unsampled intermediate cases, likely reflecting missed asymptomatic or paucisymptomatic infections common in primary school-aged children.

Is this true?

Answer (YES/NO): NO